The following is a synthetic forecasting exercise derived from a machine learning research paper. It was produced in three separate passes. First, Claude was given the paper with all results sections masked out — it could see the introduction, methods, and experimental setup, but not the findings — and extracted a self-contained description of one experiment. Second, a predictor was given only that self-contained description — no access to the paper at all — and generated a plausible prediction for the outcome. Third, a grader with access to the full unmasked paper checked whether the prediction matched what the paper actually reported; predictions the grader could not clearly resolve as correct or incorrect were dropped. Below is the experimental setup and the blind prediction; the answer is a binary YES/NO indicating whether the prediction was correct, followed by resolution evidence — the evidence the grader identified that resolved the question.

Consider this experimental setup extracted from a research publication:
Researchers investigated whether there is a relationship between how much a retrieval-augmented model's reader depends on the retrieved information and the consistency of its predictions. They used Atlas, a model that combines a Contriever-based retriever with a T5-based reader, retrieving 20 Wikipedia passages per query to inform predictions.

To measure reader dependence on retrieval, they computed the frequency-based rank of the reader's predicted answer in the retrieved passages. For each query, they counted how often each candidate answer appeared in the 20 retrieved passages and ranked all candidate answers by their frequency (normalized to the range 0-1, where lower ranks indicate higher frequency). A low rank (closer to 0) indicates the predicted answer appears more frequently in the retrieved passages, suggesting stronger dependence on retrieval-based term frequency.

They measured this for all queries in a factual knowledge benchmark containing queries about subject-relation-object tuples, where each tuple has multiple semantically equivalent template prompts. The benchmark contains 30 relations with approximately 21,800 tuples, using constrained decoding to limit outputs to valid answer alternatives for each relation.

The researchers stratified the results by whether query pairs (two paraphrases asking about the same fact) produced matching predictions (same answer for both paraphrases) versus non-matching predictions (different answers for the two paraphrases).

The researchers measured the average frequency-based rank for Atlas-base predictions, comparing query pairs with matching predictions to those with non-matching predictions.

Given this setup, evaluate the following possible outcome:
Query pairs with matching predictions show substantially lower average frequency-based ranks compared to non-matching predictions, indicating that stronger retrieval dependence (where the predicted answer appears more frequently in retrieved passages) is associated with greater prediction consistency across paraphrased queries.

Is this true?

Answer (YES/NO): YES